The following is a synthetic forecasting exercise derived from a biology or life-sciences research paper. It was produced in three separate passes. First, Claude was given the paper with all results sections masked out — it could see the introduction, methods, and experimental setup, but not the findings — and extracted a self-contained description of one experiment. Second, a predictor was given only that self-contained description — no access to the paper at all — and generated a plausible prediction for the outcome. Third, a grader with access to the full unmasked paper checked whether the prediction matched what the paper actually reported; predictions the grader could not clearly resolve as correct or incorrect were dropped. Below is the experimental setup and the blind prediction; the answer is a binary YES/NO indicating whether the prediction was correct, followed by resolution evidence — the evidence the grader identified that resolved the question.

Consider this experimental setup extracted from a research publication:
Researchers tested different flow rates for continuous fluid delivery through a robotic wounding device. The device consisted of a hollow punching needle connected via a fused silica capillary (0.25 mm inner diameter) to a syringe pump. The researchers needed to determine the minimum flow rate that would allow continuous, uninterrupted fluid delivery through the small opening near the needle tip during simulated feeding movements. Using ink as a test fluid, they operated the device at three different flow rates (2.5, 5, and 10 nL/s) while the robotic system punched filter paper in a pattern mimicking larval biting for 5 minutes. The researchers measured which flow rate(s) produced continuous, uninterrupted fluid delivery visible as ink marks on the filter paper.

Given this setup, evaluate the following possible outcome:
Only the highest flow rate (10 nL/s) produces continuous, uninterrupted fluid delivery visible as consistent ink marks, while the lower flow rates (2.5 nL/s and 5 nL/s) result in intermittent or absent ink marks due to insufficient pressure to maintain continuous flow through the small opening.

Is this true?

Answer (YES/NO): YES